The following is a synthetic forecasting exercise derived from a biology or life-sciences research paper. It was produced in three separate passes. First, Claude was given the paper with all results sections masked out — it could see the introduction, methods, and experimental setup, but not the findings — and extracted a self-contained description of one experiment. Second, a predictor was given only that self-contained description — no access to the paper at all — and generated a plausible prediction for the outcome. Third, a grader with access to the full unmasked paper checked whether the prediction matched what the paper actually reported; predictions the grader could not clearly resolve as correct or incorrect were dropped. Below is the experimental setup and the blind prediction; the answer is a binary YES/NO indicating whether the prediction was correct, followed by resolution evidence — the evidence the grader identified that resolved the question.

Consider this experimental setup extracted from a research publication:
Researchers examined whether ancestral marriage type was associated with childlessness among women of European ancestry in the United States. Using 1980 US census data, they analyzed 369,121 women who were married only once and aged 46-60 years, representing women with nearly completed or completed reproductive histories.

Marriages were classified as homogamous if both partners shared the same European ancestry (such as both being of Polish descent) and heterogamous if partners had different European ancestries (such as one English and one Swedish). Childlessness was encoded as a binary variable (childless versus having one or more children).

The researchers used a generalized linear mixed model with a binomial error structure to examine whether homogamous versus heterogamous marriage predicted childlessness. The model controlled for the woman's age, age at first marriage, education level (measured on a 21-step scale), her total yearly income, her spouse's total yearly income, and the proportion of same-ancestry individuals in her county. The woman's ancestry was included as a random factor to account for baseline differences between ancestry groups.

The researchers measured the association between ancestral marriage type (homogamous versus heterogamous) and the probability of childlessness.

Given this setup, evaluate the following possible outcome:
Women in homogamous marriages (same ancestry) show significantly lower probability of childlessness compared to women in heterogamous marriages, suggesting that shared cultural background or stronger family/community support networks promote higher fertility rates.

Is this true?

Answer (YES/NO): YES